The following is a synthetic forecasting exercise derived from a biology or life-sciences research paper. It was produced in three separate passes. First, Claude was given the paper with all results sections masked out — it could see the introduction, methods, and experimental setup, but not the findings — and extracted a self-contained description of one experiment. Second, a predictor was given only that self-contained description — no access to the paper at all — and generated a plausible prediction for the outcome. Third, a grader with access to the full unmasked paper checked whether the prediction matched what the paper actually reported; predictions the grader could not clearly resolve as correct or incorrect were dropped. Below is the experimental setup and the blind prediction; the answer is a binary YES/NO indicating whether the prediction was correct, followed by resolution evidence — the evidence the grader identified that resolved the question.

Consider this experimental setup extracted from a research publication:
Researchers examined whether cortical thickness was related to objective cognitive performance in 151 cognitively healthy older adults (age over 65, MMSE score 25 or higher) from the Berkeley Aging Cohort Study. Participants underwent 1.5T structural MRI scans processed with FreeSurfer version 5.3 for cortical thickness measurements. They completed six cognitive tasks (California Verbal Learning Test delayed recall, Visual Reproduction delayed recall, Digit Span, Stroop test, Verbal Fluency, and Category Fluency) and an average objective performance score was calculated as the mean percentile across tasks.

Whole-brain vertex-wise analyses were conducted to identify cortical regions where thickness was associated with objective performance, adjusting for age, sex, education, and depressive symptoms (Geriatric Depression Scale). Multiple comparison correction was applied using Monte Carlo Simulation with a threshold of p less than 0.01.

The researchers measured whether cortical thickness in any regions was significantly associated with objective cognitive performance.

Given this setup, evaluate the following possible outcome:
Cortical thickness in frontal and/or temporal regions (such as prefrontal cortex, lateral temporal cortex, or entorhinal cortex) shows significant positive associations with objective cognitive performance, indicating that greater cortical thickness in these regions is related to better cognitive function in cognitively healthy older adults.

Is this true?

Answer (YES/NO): YES